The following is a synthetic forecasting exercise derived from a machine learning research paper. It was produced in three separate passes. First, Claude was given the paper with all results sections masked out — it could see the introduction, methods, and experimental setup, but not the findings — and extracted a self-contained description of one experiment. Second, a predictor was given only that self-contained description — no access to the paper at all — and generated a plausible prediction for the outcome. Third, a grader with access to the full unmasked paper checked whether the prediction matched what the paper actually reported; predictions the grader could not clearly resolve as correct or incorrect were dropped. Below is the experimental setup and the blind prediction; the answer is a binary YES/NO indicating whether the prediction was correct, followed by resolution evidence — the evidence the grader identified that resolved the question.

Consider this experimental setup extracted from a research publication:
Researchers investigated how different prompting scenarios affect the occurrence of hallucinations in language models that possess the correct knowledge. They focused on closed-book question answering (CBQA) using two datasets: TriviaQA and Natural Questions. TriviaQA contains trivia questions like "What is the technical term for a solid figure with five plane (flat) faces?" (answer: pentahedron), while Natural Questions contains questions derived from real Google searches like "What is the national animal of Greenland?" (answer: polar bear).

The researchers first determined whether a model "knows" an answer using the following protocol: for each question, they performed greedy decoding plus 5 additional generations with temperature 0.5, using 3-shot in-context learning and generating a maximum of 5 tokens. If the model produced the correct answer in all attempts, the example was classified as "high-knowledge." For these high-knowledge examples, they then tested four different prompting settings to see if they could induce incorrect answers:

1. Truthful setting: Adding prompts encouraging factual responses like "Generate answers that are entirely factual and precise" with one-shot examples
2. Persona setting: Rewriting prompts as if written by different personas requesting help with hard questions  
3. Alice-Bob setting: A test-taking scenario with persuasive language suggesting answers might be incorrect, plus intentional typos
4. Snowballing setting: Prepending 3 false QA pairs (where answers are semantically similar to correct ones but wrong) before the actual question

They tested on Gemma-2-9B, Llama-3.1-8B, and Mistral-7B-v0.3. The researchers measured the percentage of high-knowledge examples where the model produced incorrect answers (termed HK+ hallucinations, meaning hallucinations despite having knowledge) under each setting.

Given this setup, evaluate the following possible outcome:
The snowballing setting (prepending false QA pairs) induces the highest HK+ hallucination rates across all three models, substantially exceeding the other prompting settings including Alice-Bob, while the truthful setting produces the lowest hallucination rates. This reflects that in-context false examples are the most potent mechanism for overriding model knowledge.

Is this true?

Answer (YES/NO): NO